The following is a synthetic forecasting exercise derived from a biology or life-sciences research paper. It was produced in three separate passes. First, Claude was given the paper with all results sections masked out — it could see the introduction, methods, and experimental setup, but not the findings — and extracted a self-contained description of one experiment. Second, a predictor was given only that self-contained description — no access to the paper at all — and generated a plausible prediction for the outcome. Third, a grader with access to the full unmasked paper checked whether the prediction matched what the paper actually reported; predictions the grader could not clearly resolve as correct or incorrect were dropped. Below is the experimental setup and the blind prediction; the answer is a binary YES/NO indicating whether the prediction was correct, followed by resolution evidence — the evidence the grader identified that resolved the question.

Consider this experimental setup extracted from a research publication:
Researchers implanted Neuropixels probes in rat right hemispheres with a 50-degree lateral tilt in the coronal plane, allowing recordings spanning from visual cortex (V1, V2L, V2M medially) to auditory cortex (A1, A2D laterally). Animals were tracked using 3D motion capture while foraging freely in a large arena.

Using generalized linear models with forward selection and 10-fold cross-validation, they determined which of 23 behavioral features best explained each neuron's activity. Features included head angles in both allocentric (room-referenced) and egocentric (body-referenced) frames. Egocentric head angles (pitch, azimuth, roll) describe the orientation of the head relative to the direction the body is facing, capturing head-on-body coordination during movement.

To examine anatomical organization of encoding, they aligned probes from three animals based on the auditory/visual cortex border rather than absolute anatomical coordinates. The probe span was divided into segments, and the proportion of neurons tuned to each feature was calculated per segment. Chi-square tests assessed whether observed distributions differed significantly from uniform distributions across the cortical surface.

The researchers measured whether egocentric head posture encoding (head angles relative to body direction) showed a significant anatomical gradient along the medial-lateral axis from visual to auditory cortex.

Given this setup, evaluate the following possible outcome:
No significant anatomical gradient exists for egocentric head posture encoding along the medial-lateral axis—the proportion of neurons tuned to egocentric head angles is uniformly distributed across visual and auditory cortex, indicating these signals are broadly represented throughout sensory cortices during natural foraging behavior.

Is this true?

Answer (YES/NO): YES